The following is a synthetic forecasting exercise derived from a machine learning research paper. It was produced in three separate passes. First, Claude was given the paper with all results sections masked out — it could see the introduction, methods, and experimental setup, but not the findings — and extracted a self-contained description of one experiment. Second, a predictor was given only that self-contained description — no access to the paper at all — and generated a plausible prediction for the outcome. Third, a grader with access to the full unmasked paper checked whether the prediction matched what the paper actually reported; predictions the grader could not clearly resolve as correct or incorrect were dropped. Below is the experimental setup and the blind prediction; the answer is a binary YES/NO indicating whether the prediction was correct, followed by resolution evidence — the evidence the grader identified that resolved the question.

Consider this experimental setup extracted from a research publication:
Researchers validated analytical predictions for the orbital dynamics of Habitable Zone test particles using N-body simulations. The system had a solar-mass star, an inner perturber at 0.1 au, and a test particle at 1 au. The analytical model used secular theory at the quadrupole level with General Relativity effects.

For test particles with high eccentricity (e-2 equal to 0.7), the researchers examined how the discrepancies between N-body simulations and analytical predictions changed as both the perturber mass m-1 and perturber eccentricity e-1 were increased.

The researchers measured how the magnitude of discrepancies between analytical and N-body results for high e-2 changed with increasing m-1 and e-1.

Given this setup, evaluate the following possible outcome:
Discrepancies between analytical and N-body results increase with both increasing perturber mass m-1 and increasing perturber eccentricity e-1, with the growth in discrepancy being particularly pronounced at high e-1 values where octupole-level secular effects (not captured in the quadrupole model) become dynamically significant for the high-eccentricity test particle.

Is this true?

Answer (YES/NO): YES